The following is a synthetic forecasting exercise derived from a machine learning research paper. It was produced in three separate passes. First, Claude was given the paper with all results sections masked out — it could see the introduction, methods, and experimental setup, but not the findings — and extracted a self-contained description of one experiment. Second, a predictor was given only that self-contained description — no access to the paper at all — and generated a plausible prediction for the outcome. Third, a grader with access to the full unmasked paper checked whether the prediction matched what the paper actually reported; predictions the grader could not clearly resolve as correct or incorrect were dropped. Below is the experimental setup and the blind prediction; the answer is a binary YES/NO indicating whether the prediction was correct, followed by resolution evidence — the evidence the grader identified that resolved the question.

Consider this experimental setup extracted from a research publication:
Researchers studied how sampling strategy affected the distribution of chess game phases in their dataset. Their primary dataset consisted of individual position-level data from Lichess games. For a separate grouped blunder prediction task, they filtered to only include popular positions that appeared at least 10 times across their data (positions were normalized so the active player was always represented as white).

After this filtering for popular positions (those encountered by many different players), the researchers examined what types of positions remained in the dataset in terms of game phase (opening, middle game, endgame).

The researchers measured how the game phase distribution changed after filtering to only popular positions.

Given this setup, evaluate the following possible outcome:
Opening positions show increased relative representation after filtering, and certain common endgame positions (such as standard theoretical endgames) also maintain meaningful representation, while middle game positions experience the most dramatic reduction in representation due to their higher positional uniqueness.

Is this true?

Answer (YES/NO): YES